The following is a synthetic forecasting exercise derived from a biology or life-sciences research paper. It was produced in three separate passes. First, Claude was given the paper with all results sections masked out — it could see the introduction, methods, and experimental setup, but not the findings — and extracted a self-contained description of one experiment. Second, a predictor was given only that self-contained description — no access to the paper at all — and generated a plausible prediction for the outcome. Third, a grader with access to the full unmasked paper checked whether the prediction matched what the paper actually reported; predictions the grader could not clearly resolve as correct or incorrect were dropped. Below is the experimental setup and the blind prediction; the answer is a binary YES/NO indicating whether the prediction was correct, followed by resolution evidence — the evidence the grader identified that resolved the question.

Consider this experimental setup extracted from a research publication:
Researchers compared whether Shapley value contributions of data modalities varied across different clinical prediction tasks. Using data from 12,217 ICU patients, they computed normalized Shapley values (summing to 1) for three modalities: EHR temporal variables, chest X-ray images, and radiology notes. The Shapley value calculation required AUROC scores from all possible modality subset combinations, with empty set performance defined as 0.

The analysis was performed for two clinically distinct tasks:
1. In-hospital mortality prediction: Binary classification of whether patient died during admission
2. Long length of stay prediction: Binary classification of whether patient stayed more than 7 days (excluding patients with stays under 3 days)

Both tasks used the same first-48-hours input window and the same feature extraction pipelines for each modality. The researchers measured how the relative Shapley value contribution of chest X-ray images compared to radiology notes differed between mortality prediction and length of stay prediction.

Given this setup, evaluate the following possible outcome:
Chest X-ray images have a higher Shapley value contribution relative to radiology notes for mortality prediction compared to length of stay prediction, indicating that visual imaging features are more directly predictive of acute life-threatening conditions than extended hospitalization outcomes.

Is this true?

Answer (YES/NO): YES